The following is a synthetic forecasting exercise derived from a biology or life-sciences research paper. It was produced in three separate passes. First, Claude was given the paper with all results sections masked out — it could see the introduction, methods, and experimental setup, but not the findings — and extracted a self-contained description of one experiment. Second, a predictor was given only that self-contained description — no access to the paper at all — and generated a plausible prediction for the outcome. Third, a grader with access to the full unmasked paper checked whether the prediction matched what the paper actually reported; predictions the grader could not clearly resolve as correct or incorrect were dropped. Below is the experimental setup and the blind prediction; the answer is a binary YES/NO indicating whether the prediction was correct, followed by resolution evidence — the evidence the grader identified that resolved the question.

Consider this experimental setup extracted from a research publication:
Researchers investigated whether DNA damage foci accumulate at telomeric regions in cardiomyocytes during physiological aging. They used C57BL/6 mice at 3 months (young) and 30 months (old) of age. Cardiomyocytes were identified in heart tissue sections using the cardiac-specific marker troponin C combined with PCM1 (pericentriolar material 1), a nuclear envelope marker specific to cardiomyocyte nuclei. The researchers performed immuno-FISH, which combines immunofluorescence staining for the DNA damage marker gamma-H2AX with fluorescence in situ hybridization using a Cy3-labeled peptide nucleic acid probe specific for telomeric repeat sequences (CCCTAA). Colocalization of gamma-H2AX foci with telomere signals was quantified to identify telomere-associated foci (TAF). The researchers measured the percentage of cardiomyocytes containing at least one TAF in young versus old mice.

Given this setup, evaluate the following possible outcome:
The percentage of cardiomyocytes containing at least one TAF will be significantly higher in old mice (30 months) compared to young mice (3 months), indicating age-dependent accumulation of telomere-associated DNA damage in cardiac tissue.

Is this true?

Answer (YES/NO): YES